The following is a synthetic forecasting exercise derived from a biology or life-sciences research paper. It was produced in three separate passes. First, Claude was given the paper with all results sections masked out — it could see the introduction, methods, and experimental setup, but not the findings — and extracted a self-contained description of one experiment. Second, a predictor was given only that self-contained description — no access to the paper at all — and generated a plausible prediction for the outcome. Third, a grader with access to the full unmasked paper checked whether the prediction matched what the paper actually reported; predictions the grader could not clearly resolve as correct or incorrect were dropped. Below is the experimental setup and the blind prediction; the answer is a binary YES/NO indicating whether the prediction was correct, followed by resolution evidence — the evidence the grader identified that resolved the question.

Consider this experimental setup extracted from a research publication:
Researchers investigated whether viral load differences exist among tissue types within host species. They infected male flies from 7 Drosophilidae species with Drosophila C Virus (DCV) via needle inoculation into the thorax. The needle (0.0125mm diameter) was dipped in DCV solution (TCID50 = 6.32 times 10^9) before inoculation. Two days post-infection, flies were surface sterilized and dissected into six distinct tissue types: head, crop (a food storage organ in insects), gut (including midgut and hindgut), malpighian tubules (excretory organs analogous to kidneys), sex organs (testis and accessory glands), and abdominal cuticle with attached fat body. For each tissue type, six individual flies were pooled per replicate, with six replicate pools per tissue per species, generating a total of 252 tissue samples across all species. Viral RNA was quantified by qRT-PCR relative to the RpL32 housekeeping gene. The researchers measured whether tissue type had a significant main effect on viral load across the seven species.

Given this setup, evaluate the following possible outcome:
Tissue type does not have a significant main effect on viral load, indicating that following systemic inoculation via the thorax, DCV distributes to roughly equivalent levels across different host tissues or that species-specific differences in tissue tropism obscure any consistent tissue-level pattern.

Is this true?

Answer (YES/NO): NO